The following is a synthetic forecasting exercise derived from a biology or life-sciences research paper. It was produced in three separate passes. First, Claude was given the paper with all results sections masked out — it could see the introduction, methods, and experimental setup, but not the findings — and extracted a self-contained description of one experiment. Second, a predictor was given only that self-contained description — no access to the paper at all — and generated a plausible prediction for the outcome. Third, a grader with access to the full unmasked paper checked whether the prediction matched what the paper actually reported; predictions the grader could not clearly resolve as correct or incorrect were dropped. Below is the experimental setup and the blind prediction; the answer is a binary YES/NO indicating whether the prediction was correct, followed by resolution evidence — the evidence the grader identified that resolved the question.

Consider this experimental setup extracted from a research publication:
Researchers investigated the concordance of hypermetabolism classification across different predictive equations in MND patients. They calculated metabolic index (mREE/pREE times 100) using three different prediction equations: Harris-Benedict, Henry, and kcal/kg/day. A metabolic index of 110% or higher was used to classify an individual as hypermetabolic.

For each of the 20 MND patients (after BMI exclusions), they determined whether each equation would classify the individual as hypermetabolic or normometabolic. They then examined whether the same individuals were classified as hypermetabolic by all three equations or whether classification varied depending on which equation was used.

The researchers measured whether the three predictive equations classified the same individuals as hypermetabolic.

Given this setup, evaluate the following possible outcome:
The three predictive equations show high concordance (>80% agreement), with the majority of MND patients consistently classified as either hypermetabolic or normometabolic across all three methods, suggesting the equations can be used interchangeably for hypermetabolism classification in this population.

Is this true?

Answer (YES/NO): NO